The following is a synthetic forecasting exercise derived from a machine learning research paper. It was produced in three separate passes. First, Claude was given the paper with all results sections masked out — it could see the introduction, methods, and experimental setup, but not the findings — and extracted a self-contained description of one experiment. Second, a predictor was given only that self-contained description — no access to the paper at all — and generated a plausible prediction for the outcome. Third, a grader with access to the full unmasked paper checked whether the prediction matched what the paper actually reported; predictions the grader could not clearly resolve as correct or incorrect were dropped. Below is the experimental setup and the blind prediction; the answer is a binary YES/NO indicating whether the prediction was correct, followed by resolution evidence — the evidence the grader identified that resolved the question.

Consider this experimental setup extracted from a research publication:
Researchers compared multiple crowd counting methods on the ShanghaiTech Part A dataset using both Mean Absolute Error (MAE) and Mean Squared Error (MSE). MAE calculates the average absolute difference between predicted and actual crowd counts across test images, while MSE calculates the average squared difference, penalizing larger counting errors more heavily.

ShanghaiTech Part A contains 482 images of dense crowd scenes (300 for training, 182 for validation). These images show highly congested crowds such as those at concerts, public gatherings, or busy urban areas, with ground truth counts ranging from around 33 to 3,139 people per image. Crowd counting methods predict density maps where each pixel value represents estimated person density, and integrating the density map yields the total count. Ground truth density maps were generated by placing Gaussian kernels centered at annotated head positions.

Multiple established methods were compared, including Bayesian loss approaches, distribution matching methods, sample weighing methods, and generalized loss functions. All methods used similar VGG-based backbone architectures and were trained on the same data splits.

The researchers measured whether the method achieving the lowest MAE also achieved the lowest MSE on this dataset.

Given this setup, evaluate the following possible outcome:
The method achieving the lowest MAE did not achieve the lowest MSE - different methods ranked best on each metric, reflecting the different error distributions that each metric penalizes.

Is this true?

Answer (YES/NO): YES